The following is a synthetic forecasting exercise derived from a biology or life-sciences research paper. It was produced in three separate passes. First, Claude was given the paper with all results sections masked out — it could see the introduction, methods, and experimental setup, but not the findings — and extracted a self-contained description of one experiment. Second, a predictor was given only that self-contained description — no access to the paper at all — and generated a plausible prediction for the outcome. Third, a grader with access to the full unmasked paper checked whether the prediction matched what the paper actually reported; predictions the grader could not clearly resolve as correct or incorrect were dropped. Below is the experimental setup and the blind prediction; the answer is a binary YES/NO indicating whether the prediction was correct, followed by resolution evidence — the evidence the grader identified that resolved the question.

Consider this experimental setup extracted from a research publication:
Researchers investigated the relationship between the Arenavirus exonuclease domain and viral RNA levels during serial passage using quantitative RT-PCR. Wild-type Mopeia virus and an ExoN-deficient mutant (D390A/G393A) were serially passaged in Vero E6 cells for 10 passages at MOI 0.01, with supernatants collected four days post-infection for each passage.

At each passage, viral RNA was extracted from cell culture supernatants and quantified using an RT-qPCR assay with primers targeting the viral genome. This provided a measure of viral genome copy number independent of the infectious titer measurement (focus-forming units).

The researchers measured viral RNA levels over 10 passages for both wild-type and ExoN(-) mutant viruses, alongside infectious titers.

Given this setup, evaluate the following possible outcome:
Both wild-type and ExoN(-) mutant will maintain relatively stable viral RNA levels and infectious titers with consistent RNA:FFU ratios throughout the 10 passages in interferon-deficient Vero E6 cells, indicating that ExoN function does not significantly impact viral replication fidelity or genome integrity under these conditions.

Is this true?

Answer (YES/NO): NO